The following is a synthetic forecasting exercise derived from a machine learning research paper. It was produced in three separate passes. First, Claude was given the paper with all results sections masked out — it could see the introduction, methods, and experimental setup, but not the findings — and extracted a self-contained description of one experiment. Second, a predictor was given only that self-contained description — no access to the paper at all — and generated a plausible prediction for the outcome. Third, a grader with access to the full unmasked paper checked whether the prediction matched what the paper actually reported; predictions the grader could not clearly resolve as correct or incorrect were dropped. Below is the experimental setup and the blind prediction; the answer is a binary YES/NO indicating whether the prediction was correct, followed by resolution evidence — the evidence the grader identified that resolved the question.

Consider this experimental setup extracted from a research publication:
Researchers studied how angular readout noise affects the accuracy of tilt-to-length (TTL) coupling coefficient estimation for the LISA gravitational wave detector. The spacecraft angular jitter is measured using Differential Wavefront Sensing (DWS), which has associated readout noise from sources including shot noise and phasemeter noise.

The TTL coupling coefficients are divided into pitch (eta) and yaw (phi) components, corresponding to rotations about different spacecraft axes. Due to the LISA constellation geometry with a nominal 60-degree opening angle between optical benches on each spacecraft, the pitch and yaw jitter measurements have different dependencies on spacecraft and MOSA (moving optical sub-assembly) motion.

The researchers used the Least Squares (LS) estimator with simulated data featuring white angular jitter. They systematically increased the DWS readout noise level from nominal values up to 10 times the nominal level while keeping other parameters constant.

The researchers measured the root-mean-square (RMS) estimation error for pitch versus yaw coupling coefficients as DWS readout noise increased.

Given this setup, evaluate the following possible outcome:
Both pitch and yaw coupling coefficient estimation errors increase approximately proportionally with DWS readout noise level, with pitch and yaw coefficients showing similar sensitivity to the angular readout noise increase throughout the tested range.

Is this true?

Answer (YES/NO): NO